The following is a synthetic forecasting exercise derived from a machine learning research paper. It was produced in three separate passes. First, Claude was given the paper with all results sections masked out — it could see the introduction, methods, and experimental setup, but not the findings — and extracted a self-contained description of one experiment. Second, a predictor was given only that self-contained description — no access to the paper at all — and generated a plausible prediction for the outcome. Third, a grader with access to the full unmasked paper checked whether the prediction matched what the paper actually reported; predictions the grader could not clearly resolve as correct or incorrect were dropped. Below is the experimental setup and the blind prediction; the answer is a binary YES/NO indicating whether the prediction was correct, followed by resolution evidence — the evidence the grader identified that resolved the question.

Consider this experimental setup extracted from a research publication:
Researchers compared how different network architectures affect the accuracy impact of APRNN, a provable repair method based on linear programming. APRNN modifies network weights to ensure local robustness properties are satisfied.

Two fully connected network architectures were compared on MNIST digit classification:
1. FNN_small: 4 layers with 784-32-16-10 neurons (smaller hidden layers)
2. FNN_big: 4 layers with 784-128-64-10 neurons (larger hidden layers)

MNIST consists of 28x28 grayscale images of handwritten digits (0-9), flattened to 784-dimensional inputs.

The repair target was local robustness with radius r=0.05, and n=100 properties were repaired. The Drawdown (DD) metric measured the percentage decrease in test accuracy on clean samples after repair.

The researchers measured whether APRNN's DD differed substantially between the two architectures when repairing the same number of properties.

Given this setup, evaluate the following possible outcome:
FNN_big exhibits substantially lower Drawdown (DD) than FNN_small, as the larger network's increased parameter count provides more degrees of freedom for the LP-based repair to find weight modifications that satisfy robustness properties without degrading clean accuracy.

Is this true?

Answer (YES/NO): YES